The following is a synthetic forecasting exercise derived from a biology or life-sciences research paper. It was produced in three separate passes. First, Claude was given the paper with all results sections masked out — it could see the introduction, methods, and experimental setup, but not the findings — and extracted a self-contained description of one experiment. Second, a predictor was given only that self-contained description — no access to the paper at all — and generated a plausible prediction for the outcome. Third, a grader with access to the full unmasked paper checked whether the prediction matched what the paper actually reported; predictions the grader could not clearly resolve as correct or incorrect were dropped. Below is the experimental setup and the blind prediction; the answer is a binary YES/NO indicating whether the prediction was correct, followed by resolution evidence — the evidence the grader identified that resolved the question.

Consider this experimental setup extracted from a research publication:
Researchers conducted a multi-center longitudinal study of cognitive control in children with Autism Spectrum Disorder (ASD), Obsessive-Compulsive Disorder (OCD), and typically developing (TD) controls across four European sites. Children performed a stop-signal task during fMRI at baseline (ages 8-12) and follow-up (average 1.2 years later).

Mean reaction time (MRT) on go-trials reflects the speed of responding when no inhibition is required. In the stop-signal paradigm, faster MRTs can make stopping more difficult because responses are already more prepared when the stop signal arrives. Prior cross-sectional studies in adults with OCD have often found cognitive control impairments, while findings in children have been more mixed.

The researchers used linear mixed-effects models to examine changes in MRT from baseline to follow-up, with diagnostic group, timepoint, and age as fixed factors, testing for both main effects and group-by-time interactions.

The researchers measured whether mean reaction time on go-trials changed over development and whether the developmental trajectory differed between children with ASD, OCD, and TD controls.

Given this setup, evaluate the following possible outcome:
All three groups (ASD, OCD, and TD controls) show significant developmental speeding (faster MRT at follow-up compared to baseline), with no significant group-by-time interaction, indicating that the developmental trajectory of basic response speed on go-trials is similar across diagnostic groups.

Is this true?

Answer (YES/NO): NO